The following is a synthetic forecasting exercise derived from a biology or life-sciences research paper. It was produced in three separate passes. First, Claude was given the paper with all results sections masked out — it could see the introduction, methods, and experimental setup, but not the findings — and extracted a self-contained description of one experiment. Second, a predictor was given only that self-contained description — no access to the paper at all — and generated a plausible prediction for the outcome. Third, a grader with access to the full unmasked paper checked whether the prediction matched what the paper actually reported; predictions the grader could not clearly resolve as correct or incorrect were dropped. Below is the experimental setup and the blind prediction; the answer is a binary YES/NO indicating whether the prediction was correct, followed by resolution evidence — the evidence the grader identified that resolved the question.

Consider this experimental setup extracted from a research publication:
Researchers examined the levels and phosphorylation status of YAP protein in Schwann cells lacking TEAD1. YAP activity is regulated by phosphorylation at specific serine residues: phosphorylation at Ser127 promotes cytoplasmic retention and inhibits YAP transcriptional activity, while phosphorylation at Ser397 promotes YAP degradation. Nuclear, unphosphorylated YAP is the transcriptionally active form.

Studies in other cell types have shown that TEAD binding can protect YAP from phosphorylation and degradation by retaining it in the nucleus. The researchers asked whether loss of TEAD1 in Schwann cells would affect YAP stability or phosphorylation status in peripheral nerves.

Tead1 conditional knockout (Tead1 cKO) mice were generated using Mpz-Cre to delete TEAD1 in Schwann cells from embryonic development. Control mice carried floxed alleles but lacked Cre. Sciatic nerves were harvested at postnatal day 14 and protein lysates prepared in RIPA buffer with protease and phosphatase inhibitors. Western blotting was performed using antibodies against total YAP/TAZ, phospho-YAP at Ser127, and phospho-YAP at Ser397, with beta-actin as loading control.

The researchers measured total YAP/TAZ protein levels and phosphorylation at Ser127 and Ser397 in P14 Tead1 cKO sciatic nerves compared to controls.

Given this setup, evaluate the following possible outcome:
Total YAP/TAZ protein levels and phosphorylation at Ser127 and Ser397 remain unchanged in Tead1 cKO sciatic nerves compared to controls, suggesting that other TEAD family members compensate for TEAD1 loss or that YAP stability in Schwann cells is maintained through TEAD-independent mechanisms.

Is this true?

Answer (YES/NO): NO